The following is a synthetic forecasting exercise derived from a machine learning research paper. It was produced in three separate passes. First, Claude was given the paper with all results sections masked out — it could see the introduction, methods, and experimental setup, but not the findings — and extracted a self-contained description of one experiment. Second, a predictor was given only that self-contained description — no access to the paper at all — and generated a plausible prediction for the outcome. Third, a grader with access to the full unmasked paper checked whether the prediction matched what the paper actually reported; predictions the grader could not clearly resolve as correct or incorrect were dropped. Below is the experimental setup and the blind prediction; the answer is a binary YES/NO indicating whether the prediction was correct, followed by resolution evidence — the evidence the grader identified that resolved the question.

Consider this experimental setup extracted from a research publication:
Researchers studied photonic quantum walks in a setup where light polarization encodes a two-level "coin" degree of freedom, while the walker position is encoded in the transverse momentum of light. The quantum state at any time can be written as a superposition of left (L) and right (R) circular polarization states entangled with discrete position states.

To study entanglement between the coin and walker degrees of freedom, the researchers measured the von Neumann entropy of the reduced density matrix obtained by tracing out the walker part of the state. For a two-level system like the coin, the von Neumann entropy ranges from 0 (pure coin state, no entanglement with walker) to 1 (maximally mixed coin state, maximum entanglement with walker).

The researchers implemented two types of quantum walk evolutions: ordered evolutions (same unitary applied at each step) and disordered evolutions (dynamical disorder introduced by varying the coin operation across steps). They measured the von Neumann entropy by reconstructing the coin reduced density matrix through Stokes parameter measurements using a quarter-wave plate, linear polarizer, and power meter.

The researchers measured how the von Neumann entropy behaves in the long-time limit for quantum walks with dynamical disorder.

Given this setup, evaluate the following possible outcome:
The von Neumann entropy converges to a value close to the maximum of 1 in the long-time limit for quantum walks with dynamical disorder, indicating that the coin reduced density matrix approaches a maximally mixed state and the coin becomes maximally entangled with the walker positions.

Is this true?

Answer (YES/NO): YES